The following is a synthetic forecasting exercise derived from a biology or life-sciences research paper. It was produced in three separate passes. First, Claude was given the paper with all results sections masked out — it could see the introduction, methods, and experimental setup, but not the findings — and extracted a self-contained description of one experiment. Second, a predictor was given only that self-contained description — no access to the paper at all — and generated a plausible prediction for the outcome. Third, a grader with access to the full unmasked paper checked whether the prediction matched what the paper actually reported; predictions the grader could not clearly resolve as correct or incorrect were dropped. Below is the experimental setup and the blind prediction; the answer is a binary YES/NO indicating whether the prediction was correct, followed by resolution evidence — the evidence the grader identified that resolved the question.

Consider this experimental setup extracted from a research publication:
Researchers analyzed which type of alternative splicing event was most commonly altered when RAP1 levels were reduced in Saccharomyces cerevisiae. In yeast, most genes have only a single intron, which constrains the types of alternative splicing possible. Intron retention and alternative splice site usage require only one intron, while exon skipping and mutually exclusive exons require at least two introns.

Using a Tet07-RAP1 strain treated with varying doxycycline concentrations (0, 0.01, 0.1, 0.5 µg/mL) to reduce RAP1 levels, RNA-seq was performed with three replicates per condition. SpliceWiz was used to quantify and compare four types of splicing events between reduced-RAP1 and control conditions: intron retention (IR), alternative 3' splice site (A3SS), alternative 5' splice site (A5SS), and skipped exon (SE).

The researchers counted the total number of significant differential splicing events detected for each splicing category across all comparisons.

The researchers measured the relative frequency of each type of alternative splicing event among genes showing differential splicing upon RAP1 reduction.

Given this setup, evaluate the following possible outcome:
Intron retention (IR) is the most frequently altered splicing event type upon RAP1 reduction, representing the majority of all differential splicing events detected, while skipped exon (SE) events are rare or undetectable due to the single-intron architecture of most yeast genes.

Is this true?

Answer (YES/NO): YES